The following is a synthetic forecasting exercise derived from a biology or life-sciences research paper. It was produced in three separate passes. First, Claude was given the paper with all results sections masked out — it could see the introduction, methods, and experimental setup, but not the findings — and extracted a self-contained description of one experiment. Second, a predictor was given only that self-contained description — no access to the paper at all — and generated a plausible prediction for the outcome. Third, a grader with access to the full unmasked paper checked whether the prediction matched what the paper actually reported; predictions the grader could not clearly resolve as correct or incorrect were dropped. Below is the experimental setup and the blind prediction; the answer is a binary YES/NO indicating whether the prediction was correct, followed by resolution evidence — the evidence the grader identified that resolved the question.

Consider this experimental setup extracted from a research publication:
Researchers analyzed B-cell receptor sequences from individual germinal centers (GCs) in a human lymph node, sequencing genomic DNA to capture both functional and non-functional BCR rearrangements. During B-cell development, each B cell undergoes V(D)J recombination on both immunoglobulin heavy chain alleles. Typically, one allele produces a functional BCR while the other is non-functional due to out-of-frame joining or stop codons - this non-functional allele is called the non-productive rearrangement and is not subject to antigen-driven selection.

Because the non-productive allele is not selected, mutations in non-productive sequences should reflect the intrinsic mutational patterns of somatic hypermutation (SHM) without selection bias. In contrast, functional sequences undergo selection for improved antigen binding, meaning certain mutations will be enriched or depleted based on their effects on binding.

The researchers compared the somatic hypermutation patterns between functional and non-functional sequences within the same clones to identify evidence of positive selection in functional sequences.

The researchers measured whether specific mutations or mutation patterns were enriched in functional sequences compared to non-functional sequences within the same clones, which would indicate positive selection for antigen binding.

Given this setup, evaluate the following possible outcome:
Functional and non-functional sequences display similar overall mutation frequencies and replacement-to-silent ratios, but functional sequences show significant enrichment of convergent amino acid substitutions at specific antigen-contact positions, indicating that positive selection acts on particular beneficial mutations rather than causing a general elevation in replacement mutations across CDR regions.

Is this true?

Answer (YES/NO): NO